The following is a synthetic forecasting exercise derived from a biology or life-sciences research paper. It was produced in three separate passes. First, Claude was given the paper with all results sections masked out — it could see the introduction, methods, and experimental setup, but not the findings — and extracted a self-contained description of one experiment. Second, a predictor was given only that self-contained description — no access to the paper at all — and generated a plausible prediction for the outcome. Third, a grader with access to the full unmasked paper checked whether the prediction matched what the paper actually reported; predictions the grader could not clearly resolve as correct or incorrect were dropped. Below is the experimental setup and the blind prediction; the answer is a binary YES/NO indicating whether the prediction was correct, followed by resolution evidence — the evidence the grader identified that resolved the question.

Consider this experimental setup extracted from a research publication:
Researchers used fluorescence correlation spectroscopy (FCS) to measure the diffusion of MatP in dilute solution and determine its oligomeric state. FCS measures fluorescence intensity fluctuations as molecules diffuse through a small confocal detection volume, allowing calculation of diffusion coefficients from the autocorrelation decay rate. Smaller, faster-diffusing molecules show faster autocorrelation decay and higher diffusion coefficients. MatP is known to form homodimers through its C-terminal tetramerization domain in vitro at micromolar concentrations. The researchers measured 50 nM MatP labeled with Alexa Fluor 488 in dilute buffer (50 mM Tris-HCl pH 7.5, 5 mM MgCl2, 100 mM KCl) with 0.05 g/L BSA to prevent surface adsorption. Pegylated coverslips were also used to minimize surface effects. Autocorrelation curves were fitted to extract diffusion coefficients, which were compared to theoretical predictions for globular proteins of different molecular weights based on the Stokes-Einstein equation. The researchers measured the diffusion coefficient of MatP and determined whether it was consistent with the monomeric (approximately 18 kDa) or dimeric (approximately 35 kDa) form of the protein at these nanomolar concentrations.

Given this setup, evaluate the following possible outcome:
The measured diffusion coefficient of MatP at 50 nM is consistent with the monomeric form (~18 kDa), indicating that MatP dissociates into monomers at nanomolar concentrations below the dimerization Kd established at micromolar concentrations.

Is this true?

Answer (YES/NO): NO